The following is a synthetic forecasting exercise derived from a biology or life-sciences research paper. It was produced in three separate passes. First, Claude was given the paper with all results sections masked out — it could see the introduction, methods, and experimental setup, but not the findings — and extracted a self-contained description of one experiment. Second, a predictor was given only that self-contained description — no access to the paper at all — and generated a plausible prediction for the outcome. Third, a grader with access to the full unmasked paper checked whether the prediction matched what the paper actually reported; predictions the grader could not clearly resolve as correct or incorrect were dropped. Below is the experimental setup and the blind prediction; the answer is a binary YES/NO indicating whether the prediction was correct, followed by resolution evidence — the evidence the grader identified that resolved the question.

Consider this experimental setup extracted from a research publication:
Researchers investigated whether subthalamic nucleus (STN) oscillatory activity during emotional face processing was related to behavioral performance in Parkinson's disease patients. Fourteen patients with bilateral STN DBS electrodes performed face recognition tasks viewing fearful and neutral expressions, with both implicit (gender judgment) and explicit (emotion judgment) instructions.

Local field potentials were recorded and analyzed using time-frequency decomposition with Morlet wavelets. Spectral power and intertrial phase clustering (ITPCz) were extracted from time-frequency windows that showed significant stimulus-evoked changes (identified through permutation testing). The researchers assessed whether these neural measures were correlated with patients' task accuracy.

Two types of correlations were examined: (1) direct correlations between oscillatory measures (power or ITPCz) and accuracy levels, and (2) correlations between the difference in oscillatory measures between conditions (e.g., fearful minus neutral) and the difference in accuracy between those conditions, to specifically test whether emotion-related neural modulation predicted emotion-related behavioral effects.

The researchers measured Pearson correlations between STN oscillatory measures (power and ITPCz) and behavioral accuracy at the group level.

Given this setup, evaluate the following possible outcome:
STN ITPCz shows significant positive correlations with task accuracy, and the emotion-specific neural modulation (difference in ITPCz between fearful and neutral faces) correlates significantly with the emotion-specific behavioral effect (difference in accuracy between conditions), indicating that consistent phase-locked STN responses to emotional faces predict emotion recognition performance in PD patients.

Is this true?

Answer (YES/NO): NO